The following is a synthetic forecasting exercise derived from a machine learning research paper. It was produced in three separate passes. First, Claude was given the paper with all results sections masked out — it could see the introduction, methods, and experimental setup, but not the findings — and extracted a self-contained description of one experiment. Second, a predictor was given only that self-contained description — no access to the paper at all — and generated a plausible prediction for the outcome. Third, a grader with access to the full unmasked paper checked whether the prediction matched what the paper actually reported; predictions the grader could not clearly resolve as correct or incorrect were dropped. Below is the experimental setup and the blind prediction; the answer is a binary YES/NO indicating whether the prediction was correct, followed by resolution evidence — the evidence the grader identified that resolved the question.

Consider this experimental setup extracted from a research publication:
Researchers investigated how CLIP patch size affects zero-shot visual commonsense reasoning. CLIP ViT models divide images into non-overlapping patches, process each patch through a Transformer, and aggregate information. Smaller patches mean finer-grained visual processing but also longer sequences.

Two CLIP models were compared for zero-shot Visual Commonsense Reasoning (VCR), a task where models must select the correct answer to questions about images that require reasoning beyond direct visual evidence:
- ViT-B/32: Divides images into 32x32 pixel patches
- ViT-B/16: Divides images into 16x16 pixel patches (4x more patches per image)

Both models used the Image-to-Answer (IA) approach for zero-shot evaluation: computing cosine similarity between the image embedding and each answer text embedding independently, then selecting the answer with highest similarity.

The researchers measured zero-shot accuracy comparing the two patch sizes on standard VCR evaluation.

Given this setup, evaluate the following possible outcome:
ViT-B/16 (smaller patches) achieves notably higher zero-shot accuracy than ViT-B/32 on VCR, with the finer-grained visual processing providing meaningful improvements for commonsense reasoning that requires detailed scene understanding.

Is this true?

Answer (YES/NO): YES